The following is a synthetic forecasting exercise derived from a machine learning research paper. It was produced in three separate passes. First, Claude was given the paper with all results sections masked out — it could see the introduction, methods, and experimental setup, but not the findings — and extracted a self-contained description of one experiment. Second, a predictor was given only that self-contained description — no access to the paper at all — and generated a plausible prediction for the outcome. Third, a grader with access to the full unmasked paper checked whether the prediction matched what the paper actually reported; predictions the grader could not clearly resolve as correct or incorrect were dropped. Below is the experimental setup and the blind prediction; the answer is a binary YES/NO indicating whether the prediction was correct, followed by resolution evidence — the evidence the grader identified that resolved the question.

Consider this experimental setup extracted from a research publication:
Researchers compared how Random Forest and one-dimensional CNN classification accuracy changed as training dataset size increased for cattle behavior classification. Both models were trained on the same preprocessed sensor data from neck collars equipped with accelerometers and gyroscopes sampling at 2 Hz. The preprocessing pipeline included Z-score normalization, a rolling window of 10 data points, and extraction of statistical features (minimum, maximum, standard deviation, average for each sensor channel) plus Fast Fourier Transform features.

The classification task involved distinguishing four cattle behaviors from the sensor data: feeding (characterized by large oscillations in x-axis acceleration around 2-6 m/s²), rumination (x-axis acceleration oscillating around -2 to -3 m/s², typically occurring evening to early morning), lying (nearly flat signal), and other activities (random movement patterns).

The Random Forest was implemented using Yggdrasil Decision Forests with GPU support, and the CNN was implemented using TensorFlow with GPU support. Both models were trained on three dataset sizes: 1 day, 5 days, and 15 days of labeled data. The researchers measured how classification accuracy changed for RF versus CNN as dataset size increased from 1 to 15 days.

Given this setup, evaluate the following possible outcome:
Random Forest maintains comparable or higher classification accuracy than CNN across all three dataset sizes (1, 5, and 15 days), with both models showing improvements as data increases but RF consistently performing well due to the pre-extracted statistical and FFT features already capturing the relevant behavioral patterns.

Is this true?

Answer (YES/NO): NO